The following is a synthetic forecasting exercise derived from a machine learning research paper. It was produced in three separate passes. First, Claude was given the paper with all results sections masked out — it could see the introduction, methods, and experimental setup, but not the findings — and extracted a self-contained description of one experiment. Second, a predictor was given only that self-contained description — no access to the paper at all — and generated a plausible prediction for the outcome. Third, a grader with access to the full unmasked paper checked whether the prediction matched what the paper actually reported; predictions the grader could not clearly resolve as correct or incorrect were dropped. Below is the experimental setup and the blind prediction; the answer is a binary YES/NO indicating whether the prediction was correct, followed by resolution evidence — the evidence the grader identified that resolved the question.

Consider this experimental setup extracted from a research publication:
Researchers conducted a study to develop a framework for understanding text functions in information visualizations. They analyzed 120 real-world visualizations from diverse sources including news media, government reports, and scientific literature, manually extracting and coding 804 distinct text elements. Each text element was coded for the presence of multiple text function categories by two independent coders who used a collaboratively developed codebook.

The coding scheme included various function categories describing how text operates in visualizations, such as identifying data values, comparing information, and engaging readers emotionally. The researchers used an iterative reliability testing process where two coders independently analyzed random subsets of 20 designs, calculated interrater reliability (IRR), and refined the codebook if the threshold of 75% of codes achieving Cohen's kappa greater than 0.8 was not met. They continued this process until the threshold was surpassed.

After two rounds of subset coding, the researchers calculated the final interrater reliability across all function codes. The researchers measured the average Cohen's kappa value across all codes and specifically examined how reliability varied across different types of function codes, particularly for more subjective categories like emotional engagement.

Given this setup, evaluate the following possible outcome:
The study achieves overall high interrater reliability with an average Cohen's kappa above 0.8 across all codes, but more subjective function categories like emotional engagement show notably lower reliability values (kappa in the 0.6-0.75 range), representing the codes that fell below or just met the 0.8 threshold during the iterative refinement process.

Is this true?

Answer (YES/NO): YES